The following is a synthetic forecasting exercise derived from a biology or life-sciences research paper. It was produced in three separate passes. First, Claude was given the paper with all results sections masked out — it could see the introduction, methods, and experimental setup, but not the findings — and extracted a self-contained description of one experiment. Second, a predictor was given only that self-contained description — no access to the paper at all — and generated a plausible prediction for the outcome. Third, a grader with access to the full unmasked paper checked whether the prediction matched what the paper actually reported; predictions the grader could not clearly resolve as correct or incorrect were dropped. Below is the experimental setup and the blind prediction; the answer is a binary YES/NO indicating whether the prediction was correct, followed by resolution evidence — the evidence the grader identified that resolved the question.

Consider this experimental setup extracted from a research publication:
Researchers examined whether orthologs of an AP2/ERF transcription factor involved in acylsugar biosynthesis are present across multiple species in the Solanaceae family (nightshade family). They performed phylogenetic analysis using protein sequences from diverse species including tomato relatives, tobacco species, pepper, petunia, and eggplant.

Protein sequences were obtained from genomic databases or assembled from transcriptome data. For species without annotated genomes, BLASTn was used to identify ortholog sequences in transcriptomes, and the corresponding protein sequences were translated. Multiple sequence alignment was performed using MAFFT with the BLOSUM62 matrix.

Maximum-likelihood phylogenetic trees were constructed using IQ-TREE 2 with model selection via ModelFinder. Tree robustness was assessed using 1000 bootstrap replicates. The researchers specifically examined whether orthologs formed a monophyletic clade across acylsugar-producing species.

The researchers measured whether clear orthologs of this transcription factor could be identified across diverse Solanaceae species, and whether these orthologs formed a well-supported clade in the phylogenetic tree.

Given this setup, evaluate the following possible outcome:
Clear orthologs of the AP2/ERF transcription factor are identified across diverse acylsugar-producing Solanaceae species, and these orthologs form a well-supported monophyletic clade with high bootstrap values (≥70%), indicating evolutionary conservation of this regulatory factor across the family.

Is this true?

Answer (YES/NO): NO